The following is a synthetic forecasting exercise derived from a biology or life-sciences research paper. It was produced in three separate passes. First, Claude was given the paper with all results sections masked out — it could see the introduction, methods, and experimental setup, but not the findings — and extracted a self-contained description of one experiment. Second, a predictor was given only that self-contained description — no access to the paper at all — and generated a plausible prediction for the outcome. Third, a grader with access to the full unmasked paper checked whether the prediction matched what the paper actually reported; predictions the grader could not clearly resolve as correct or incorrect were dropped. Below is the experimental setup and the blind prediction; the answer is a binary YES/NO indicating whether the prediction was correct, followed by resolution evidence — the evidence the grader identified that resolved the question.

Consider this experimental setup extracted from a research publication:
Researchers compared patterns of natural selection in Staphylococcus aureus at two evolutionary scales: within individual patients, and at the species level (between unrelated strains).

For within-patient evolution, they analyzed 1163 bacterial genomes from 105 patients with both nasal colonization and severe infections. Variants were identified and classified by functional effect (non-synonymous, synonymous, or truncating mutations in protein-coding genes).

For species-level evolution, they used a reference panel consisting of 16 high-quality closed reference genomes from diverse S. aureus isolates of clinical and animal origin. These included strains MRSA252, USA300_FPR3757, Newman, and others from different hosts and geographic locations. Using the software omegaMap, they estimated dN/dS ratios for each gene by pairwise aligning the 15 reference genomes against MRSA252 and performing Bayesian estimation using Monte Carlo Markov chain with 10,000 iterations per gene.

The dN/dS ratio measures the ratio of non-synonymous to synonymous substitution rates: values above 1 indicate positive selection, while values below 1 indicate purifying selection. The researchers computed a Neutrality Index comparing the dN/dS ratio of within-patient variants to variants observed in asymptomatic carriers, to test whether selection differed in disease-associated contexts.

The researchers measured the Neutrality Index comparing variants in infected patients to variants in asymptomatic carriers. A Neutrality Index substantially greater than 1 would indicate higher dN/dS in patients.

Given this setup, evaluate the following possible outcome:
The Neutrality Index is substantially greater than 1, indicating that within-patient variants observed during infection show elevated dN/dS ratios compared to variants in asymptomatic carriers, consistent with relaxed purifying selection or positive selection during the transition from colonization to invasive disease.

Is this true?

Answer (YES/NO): YES